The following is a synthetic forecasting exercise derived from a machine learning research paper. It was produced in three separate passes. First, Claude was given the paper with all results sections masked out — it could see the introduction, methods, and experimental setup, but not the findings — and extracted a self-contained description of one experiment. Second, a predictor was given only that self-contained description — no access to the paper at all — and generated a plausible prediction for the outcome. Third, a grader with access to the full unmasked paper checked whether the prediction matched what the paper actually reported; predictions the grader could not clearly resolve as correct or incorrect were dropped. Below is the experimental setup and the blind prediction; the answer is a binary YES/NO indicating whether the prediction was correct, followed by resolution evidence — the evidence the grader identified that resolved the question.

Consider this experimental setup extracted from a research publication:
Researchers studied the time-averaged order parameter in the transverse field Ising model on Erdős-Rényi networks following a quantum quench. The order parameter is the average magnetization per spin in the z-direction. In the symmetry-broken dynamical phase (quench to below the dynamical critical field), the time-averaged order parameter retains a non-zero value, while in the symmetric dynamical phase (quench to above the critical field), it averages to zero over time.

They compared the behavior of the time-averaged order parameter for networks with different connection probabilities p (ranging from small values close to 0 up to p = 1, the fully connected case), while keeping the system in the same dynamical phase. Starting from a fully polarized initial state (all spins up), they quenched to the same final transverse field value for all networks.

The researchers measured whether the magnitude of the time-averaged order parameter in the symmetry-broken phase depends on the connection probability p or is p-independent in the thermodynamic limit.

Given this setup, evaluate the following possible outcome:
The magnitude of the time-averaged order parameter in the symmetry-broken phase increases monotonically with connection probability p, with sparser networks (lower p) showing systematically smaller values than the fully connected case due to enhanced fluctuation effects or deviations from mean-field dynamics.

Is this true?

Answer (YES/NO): NO